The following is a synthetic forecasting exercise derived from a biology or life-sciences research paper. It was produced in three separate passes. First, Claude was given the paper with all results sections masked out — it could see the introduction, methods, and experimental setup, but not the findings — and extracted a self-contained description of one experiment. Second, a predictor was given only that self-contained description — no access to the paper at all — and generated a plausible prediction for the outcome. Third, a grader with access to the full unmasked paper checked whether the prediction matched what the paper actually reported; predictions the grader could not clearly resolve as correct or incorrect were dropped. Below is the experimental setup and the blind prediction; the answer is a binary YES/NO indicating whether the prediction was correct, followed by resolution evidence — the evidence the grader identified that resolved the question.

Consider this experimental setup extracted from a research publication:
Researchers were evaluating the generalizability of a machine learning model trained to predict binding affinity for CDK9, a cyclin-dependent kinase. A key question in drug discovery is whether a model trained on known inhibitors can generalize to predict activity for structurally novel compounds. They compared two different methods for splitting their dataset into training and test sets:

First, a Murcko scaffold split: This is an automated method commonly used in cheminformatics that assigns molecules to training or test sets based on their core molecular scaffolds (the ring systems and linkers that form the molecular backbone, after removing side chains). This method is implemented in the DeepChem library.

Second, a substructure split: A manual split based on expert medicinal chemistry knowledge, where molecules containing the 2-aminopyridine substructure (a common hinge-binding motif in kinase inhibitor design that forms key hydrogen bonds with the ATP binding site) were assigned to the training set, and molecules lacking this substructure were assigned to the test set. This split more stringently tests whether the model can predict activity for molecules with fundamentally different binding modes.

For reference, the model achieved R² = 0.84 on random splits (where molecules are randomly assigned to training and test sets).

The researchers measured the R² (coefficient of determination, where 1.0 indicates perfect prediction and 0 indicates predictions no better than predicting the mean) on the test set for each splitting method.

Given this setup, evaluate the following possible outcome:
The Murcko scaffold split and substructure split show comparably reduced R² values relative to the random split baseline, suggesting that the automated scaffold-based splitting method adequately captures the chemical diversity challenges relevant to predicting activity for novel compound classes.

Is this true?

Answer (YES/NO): NO